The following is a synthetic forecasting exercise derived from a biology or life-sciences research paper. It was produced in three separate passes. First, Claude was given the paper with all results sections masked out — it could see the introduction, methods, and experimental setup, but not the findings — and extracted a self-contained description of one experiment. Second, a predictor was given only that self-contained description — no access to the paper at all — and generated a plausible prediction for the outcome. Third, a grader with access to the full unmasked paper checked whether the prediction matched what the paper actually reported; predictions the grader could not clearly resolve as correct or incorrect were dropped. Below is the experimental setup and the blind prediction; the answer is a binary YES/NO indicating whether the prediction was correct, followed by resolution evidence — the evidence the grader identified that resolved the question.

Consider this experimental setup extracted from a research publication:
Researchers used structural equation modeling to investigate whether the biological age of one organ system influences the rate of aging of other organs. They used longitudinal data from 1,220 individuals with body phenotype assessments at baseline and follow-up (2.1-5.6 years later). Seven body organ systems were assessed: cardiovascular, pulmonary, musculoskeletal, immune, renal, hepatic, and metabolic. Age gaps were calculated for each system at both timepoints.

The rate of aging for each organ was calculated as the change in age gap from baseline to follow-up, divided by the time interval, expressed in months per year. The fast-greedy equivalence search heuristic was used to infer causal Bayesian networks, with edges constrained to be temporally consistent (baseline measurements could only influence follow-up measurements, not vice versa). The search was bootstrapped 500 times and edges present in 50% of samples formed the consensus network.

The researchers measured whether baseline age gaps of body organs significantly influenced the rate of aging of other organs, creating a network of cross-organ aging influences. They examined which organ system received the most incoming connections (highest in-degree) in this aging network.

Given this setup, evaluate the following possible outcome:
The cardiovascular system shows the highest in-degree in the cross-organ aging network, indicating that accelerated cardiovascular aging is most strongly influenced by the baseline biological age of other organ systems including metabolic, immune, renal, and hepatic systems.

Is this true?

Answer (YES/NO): NO